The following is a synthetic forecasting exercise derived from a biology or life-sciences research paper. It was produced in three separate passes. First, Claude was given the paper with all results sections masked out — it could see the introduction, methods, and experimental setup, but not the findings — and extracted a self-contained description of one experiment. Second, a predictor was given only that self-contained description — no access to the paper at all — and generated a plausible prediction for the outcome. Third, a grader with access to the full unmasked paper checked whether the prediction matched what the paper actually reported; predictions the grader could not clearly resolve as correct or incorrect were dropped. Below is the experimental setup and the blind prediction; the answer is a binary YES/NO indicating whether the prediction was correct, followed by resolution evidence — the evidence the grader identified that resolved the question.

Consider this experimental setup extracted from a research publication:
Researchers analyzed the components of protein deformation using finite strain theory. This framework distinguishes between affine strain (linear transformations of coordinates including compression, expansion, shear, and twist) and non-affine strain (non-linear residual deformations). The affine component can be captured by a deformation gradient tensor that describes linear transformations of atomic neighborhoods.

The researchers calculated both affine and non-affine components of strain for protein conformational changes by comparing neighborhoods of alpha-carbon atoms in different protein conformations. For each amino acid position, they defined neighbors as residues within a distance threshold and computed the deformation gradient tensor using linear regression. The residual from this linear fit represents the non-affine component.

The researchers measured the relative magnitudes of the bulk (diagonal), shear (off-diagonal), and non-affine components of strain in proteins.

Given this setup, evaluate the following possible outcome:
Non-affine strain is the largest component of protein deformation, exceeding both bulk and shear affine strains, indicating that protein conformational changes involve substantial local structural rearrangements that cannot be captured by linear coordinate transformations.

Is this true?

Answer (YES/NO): YES